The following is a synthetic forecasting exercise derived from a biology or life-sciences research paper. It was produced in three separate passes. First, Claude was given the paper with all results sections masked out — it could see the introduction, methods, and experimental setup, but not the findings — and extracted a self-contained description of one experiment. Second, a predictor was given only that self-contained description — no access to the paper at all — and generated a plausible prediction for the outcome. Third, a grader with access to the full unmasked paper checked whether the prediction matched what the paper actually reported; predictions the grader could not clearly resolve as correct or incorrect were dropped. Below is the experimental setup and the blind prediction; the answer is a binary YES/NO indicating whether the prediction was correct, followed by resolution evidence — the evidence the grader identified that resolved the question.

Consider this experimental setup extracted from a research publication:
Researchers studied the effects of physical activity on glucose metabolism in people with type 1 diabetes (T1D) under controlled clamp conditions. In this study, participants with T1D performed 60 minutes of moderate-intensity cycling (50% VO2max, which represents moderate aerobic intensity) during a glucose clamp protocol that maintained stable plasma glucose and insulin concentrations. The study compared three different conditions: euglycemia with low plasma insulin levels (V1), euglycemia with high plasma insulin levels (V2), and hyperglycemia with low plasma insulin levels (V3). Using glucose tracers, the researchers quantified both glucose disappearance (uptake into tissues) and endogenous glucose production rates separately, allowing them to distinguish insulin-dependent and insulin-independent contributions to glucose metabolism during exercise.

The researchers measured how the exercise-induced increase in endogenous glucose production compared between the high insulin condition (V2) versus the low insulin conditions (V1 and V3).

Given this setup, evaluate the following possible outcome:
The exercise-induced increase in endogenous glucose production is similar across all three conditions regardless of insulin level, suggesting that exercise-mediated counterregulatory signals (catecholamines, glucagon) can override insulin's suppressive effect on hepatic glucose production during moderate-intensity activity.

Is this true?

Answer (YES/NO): NO